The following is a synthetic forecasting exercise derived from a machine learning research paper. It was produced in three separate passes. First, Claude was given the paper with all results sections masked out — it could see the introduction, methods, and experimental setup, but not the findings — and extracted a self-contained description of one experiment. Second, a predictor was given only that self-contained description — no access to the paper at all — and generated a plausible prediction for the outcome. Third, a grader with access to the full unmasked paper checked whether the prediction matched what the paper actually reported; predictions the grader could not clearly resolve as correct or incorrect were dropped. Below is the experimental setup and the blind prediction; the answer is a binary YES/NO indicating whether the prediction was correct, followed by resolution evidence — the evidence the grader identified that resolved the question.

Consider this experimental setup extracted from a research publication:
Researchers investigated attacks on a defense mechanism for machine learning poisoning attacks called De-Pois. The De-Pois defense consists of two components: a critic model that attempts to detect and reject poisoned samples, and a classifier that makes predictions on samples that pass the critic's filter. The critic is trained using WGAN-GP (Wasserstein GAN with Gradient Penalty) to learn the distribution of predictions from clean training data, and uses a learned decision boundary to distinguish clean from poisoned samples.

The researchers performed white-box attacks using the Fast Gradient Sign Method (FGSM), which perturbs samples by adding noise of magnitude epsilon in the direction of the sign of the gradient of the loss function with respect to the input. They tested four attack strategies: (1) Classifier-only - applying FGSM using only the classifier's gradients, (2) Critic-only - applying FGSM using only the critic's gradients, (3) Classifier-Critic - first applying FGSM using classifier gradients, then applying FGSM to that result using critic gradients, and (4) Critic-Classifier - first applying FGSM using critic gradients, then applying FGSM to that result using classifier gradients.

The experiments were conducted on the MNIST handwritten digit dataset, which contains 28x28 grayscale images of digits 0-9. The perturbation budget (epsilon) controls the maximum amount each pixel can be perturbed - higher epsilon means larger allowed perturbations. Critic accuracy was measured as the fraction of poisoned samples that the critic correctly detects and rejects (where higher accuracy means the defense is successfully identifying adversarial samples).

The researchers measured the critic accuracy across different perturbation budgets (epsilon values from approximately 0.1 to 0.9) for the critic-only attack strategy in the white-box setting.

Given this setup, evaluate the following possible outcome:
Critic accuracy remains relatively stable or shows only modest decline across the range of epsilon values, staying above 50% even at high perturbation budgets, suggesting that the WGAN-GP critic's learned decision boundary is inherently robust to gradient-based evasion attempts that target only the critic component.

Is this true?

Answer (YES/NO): NO